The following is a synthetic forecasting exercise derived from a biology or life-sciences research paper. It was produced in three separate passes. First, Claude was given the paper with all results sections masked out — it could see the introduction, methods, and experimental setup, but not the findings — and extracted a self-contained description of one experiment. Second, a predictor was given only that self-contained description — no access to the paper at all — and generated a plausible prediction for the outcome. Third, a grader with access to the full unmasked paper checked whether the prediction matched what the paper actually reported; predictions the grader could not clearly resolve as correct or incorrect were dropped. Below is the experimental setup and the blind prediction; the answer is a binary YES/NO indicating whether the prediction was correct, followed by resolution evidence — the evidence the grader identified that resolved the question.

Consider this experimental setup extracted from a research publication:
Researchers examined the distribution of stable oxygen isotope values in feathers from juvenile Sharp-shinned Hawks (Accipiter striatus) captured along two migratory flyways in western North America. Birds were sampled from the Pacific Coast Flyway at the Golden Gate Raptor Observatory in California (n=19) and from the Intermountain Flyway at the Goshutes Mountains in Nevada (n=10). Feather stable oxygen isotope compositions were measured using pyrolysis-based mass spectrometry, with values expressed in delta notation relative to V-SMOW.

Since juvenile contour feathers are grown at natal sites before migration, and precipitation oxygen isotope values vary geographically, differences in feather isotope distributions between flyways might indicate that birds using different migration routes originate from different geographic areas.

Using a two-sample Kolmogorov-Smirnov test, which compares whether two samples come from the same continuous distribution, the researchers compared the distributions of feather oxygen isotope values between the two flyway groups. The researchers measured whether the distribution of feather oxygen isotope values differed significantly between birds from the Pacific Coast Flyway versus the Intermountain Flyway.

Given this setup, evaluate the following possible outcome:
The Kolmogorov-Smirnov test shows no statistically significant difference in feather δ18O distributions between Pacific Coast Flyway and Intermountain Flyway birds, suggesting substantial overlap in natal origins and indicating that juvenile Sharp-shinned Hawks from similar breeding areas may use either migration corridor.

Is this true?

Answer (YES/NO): YES